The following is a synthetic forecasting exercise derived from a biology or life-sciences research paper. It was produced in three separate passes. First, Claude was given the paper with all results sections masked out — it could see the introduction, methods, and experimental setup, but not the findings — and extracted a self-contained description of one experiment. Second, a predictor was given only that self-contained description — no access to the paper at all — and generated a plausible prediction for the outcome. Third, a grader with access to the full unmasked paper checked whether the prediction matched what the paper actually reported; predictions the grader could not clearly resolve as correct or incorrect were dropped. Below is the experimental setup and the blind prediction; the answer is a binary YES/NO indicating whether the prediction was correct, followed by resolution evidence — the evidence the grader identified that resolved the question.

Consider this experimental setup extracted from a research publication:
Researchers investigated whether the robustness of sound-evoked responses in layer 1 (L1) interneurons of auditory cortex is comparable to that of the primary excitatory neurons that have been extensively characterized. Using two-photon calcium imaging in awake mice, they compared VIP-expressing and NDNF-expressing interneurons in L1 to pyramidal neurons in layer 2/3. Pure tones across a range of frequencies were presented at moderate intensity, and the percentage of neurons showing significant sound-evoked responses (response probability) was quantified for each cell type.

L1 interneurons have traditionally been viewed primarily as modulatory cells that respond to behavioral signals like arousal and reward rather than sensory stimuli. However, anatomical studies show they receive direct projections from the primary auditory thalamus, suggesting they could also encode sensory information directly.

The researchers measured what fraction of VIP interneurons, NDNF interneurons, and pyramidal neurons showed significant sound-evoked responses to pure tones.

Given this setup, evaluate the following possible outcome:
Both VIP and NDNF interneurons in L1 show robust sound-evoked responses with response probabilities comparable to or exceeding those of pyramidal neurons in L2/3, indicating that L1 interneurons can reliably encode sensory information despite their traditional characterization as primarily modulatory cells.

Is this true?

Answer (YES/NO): NO